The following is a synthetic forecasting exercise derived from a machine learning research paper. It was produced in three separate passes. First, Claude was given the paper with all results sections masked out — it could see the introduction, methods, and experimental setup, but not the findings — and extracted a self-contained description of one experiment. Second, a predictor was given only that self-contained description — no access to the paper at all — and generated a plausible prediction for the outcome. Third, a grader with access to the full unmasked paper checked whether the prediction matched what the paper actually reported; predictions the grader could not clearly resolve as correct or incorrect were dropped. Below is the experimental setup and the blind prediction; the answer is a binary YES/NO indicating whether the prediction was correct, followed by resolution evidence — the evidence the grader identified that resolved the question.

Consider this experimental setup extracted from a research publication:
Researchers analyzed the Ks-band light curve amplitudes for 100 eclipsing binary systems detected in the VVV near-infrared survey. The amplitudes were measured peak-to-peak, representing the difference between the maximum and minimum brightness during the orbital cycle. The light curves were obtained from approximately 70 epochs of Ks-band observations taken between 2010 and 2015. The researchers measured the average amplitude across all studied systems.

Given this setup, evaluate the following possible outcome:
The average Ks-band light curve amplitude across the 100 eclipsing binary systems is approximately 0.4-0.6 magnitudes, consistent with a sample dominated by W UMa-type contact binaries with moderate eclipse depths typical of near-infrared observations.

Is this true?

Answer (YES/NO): NO